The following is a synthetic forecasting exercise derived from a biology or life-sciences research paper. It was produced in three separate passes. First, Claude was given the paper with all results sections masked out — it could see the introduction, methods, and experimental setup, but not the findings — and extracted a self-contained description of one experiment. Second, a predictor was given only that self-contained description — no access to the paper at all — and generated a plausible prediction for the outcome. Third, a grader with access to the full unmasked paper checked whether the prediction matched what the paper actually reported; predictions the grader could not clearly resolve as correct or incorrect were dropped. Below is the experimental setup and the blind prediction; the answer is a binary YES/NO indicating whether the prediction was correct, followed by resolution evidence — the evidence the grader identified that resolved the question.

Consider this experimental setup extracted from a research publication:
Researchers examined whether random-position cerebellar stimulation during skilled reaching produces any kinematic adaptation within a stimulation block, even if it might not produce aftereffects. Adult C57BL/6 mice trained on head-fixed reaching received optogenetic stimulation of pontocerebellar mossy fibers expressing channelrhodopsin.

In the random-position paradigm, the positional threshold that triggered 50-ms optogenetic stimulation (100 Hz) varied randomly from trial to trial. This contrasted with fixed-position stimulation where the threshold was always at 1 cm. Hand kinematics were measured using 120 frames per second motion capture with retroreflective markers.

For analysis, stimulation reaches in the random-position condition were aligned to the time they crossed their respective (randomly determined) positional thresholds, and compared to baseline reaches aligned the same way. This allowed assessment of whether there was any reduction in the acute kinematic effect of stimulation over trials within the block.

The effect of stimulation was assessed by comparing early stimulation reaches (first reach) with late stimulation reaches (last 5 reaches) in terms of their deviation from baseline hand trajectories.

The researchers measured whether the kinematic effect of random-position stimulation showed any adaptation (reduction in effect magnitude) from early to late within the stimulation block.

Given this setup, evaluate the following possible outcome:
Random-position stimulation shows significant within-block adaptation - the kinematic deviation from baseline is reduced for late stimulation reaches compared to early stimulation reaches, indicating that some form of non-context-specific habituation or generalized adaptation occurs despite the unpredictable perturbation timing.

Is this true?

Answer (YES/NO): YES